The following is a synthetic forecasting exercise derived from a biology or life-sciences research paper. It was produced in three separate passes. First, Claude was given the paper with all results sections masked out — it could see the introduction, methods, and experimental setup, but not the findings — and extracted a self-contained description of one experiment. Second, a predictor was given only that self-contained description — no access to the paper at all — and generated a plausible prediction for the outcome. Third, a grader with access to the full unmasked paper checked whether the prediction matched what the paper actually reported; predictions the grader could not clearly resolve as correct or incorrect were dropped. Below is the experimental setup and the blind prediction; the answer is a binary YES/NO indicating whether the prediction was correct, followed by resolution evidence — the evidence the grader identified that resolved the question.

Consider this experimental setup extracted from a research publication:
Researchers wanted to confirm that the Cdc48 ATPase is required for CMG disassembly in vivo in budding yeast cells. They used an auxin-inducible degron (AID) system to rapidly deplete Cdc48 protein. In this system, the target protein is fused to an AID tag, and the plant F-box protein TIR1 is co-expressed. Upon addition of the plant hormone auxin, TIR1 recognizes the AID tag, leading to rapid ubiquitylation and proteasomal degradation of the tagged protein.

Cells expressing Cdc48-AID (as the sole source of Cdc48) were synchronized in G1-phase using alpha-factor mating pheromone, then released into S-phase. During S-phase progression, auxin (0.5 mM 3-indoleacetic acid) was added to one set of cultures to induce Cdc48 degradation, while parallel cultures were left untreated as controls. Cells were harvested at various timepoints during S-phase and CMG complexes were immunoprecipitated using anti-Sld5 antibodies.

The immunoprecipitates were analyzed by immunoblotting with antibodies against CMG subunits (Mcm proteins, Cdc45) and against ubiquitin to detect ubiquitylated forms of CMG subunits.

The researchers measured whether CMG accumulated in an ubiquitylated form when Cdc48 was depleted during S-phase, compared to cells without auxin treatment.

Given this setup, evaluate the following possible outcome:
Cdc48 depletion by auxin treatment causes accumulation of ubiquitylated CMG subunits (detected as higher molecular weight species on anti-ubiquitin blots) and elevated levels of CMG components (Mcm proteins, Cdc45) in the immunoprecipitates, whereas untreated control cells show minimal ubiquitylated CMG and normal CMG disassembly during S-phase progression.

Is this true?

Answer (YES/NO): YES